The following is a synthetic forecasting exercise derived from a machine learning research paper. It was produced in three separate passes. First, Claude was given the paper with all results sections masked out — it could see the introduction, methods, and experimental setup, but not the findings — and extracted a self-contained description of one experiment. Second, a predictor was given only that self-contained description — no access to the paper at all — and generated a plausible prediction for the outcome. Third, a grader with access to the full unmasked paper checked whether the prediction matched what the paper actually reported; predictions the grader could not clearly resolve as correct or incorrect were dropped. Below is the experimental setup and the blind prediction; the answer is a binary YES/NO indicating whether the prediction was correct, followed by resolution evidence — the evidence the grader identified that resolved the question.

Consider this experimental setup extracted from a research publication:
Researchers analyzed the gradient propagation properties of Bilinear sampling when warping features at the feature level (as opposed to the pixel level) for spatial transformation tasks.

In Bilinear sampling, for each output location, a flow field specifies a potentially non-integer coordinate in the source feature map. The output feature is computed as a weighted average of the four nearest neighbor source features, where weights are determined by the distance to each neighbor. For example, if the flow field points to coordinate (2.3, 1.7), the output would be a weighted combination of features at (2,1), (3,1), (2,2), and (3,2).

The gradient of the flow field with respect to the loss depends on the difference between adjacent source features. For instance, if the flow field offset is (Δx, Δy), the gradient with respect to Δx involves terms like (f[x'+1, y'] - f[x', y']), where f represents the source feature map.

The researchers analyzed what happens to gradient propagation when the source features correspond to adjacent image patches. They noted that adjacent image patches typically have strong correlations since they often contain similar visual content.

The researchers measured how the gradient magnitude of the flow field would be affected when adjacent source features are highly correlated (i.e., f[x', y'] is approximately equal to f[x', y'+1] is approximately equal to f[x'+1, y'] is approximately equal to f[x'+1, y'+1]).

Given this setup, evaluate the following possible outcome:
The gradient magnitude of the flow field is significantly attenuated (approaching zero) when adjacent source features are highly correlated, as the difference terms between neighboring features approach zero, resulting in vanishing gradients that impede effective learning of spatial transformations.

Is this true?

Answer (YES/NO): YES